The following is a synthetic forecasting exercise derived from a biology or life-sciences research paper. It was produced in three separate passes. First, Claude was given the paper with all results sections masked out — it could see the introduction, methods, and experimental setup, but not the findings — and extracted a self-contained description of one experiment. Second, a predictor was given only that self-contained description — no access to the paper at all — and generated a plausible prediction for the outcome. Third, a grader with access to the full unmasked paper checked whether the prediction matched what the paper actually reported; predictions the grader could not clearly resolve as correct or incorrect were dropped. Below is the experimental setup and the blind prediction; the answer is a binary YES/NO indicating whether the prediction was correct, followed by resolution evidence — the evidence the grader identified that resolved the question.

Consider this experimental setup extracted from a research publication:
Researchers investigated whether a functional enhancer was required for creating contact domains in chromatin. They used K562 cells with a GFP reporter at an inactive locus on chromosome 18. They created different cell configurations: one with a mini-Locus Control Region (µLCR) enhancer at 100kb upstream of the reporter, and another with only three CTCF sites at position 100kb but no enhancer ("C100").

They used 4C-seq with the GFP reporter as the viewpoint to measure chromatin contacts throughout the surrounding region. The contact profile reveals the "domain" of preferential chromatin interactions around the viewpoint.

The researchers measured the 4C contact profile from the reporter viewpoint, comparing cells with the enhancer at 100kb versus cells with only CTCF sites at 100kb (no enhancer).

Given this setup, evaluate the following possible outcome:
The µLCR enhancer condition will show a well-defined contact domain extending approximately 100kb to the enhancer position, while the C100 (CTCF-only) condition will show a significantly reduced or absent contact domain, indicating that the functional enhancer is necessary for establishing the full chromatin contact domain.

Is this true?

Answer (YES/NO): YES